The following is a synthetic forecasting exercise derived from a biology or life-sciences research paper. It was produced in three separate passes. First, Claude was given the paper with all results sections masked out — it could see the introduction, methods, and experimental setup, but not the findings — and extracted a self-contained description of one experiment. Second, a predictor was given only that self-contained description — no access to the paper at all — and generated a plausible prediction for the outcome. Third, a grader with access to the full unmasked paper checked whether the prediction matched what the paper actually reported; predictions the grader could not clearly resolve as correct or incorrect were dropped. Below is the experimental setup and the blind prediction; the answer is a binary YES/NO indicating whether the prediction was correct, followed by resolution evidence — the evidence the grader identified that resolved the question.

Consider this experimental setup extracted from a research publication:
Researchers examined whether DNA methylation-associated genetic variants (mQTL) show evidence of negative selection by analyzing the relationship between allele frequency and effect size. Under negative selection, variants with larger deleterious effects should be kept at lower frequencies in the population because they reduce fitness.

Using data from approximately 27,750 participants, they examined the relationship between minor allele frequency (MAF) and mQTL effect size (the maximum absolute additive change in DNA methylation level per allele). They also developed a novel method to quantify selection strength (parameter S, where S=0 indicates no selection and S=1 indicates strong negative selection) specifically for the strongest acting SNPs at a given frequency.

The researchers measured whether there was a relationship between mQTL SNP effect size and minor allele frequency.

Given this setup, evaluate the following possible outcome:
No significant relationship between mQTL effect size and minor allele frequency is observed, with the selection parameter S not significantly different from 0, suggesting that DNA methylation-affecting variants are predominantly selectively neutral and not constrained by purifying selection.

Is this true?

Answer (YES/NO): NO